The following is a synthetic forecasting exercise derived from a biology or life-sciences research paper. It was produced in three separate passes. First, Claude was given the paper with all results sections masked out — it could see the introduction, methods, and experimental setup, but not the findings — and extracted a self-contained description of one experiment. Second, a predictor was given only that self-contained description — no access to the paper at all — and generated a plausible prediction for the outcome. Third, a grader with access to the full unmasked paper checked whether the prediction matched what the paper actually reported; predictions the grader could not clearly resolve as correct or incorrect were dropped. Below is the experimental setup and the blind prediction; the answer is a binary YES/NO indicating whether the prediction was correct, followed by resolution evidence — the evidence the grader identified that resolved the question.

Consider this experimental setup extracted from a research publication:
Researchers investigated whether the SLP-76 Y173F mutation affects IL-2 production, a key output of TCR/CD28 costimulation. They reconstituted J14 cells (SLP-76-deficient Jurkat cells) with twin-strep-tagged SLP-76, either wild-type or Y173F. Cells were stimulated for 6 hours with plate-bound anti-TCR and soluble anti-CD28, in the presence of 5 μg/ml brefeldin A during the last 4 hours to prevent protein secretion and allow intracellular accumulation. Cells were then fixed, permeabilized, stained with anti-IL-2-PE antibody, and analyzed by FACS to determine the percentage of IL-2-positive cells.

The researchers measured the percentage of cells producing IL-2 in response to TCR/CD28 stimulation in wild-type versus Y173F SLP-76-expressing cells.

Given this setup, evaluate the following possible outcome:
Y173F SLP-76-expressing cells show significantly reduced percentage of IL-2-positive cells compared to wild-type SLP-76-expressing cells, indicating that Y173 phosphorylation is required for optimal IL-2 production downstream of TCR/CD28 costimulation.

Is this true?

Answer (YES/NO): YES